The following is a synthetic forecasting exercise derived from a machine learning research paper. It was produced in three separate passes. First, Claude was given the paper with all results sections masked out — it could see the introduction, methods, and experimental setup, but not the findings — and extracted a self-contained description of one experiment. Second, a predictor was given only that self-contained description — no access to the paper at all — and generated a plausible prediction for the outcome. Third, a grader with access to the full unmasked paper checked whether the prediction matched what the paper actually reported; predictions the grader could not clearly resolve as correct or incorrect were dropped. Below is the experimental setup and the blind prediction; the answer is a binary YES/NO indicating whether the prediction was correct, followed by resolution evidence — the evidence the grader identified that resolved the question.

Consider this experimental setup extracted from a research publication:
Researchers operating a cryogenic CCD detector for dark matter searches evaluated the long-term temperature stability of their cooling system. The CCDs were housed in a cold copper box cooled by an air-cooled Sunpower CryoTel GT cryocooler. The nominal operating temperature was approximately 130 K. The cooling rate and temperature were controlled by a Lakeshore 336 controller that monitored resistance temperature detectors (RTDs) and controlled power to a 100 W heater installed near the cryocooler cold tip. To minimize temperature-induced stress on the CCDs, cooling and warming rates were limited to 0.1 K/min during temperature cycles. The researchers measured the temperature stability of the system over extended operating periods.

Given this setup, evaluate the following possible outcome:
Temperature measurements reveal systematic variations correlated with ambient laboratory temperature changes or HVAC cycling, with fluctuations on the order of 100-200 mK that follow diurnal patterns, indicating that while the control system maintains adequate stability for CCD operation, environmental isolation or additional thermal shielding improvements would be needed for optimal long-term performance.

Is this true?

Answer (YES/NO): NO